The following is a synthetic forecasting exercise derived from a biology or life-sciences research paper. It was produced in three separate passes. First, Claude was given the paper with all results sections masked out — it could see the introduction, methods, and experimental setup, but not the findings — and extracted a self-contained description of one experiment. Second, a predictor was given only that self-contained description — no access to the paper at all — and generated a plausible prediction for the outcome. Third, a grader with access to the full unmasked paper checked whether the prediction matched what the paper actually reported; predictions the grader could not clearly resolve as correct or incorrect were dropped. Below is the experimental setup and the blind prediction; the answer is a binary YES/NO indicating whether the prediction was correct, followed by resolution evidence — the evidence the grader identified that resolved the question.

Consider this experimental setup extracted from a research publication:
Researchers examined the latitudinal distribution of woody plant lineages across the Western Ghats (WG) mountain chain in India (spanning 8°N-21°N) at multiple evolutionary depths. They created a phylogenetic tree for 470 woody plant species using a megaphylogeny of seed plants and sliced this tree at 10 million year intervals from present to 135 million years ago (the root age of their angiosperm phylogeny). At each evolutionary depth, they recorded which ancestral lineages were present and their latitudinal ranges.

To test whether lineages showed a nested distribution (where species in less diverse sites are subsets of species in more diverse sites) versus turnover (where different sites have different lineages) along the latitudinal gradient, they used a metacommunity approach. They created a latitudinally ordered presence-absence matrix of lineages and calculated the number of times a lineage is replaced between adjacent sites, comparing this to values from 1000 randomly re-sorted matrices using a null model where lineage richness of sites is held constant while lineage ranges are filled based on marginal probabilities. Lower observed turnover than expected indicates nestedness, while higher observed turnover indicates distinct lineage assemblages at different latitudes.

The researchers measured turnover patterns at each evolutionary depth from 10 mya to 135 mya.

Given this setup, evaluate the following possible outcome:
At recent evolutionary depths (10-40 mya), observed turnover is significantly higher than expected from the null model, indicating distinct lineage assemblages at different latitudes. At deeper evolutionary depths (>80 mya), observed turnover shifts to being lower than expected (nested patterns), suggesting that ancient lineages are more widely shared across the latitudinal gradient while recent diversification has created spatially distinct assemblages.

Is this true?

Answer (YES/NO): NO